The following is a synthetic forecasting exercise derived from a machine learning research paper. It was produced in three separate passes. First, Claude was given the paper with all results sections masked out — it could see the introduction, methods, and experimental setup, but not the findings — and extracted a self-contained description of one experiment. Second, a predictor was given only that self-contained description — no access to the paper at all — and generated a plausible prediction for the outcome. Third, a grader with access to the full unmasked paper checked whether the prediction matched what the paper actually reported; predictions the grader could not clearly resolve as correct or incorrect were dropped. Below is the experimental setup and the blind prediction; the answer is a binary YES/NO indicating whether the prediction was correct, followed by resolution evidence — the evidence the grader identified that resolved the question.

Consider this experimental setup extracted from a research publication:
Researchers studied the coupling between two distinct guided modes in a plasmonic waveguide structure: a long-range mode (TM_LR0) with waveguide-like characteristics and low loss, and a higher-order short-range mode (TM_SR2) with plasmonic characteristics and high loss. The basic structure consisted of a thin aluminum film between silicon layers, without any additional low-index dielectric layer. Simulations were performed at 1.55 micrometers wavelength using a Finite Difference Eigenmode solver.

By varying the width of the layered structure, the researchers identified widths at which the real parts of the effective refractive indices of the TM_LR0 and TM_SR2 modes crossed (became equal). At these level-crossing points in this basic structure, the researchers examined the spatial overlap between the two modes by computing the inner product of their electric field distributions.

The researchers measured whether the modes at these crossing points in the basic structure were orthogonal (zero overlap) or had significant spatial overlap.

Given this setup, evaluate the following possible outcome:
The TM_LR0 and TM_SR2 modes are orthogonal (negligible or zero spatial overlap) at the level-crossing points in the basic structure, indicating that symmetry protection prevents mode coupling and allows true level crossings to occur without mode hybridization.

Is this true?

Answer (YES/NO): YES